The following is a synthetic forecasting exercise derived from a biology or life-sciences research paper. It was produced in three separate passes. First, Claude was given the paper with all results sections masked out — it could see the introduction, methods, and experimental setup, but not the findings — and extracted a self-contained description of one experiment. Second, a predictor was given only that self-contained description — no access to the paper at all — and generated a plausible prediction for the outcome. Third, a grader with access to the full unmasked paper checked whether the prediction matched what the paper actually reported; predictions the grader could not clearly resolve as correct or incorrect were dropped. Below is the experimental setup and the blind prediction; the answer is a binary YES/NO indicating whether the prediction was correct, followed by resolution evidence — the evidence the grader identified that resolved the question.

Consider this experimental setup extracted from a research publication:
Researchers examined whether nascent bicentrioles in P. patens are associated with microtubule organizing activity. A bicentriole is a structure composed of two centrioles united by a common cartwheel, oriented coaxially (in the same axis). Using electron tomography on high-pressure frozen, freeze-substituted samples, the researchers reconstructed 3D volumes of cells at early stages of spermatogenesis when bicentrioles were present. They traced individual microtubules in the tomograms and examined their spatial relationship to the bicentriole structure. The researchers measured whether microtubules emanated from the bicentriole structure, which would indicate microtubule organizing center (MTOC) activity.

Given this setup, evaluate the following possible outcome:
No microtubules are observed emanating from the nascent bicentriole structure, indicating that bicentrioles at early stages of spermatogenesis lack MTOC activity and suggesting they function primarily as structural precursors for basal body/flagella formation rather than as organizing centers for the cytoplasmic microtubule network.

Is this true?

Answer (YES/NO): NO